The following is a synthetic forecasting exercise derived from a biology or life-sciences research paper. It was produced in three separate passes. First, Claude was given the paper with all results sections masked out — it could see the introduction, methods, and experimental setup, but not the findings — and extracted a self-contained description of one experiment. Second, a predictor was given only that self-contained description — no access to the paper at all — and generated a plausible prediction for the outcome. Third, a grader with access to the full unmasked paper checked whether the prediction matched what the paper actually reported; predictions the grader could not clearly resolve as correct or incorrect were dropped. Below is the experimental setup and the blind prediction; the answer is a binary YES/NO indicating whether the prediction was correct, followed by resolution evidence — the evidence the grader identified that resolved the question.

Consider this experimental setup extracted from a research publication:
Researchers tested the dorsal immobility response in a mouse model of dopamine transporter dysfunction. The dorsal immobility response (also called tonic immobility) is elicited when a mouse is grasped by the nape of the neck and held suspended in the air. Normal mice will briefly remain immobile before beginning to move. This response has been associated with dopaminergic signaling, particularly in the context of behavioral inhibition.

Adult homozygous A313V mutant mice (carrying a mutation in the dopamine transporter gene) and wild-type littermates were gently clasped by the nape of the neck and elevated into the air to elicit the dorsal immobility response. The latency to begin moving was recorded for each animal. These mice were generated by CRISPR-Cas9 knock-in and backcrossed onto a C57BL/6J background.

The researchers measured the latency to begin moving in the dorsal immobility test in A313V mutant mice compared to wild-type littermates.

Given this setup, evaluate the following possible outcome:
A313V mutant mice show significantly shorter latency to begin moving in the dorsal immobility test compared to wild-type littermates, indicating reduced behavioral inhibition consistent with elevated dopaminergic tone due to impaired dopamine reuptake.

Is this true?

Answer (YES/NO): YES